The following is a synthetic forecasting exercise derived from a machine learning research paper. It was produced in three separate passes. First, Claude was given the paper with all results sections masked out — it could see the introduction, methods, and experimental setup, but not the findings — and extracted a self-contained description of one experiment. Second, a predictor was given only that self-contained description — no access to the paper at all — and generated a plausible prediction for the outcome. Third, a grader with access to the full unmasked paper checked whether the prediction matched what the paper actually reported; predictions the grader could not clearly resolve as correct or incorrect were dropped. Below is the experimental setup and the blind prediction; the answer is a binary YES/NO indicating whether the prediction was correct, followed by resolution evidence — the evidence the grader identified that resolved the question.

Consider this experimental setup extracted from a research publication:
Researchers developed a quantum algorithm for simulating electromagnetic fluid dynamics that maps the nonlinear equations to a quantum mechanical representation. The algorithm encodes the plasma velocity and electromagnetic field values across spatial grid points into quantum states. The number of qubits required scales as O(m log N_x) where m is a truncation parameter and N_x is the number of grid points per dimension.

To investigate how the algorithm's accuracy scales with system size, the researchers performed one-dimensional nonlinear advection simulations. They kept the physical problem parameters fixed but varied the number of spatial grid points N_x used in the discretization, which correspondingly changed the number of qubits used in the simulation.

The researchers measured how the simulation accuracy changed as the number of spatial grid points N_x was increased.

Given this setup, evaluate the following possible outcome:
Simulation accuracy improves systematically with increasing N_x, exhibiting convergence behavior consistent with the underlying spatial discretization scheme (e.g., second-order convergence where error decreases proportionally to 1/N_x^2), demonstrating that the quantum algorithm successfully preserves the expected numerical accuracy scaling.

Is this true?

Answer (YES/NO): NO